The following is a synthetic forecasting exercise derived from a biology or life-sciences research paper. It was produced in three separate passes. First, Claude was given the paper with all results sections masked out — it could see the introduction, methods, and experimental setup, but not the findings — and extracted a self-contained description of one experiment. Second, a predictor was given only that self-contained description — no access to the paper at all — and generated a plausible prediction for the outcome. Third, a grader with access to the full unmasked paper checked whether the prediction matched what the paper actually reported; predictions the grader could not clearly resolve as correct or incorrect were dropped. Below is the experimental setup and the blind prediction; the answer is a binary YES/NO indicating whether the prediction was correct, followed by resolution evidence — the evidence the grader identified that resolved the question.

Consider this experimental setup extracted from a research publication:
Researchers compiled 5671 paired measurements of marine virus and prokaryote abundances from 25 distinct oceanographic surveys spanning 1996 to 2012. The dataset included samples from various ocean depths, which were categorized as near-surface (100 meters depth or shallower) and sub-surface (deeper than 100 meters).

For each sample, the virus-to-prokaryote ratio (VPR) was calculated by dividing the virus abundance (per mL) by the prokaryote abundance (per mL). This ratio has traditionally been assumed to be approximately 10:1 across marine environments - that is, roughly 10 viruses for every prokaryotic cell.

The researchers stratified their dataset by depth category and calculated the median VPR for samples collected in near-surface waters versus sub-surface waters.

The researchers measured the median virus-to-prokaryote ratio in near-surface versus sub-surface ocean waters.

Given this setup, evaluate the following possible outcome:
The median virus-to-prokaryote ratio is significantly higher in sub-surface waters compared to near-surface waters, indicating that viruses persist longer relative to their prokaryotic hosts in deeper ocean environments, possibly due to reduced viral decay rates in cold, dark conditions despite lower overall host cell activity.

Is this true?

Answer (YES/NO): YES